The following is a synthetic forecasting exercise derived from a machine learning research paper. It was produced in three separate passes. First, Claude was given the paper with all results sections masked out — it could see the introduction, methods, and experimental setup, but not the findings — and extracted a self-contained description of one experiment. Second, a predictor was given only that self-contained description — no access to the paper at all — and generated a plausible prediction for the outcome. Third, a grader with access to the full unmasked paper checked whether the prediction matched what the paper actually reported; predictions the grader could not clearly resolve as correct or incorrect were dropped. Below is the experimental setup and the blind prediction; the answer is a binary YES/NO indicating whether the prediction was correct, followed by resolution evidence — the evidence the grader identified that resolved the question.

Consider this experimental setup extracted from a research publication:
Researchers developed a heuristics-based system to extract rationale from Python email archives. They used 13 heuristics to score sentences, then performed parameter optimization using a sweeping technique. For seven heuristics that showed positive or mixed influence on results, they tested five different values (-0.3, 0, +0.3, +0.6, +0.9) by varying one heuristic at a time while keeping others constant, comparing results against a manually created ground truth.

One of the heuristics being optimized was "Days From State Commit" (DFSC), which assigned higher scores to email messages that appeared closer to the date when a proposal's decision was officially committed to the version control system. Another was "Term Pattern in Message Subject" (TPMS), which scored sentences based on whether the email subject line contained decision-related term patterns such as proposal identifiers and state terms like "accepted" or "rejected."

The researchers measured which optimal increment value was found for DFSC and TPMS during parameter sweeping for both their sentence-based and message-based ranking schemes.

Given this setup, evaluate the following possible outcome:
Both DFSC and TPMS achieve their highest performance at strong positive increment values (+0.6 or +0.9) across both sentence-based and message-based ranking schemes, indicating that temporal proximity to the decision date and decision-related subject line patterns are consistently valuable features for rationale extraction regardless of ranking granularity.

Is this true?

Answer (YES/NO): YES